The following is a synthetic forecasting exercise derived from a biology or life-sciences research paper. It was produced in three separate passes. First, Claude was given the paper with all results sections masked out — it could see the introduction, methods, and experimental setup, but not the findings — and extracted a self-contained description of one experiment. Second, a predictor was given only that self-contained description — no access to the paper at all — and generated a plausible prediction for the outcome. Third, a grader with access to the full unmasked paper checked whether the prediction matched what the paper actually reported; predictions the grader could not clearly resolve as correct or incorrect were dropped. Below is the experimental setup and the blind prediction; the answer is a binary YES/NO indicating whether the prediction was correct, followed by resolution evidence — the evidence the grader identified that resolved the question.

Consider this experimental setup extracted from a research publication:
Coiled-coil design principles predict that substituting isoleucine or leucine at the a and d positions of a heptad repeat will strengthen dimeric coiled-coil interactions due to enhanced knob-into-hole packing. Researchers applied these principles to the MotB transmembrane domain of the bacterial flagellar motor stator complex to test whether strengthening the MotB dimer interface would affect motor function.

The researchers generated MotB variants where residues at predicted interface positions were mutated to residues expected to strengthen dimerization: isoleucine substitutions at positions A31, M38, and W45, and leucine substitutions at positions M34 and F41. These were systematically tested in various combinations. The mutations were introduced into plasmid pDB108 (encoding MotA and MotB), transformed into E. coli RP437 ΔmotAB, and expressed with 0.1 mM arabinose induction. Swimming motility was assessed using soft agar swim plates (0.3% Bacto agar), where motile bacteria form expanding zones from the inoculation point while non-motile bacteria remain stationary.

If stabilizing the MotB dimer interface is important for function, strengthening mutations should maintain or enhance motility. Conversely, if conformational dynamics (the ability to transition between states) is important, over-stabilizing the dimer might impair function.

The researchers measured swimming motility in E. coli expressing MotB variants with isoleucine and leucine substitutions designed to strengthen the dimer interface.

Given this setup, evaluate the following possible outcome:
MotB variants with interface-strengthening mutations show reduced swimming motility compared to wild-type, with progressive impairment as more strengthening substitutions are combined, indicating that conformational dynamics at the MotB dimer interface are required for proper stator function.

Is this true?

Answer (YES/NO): NO